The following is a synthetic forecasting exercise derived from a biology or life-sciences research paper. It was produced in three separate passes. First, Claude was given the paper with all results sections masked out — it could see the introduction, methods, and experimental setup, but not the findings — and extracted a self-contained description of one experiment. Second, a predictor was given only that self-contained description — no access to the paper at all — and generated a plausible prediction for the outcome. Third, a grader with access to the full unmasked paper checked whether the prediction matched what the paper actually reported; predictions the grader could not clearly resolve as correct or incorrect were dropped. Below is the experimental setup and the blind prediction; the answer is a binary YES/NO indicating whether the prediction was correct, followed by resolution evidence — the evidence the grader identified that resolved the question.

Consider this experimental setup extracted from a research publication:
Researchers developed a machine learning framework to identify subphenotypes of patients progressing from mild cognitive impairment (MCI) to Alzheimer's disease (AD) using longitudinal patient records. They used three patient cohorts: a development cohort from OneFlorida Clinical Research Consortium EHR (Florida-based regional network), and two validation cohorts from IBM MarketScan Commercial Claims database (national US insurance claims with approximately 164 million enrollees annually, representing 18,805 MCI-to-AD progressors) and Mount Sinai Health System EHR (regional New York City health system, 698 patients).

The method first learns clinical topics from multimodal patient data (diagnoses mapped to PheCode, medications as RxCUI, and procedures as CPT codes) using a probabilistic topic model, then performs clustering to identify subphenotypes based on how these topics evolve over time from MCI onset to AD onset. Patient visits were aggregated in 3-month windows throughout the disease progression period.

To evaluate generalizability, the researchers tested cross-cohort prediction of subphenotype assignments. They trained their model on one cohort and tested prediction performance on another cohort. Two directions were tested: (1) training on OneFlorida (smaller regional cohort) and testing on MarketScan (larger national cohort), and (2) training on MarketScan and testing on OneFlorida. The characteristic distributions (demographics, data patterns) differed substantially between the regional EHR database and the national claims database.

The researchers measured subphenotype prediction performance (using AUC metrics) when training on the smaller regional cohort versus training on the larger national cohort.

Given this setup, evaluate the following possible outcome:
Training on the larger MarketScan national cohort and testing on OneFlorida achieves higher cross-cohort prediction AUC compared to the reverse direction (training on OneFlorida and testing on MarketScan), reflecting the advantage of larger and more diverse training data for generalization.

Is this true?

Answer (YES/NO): YES